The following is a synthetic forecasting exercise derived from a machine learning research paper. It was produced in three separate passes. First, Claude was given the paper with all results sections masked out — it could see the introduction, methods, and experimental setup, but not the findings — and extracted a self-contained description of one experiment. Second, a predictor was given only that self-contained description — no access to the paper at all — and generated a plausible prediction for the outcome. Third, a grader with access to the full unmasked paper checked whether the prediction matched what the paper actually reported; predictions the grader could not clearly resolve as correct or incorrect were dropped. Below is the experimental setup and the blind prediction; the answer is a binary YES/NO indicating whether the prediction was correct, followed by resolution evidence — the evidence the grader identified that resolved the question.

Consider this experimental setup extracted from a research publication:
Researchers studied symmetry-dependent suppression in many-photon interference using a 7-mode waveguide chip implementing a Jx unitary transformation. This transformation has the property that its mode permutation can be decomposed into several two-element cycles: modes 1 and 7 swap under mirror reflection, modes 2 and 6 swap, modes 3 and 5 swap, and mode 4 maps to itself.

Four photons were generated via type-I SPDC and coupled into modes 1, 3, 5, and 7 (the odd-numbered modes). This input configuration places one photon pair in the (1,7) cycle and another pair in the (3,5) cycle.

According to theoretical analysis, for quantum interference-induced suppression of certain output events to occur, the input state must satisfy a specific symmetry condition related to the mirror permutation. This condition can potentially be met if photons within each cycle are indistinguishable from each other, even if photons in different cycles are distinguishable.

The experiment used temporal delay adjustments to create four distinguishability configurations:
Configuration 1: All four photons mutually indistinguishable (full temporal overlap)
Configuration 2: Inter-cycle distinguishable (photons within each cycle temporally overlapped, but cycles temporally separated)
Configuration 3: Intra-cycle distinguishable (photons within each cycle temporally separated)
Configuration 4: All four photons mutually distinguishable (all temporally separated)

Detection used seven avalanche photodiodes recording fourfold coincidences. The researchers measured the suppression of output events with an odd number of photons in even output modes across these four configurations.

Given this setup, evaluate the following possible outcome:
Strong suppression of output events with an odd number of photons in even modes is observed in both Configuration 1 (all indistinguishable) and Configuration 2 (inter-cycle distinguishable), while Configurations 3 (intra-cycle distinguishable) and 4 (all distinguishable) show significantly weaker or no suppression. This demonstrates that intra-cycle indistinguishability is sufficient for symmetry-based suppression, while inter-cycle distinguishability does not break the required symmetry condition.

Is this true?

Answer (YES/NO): YES